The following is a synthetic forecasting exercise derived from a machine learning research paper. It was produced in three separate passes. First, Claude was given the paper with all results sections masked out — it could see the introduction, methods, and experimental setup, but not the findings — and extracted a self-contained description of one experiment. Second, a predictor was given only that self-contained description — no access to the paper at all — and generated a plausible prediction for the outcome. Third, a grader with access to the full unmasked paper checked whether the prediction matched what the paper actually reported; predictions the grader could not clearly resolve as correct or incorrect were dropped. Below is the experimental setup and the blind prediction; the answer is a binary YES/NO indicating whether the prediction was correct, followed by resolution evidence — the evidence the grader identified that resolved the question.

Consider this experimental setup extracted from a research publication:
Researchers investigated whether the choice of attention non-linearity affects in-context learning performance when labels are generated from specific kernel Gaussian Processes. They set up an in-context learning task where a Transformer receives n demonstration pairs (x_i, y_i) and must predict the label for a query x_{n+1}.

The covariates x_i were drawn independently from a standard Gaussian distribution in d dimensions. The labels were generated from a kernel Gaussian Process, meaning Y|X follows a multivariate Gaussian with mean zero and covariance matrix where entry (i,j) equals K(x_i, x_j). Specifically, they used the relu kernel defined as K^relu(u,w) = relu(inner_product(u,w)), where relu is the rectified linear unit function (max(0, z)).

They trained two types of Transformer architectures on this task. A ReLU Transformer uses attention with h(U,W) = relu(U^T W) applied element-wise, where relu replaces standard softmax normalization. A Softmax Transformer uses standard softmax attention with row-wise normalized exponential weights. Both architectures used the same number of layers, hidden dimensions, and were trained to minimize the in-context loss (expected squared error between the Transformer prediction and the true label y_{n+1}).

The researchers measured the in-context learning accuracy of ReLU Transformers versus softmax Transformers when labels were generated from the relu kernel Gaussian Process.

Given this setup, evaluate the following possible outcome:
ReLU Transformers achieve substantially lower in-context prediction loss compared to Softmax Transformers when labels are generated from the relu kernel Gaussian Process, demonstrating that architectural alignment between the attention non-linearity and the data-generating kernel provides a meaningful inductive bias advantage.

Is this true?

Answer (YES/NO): YES